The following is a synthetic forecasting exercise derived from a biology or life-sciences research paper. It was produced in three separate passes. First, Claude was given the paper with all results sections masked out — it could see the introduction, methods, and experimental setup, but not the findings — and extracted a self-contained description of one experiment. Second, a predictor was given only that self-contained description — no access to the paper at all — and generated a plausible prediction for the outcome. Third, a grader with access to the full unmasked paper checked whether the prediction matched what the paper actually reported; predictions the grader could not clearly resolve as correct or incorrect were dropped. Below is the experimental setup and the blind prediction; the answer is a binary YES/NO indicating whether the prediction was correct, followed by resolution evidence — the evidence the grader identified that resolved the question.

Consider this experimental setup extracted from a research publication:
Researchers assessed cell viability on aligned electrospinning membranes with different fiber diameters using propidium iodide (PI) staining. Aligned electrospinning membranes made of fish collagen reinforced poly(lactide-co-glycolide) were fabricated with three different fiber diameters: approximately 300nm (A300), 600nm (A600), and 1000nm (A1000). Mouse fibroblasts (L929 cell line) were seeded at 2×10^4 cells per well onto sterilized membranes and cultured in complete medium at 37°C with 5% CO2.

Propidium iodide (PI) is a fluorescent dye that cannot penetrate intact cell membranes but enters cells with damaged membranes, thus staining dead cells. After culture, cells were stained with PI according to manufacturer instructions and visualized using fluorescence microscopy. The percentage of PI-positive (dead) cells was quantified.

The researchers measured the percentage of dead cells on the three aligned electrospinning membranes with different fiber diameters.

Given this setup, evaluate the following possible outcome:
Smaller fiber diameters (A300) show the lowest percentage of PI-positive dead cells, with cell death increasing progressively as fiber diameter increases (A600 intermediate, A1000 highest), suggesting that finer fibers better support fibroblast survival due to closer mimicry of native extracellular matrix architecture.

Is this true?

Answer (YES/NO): NO